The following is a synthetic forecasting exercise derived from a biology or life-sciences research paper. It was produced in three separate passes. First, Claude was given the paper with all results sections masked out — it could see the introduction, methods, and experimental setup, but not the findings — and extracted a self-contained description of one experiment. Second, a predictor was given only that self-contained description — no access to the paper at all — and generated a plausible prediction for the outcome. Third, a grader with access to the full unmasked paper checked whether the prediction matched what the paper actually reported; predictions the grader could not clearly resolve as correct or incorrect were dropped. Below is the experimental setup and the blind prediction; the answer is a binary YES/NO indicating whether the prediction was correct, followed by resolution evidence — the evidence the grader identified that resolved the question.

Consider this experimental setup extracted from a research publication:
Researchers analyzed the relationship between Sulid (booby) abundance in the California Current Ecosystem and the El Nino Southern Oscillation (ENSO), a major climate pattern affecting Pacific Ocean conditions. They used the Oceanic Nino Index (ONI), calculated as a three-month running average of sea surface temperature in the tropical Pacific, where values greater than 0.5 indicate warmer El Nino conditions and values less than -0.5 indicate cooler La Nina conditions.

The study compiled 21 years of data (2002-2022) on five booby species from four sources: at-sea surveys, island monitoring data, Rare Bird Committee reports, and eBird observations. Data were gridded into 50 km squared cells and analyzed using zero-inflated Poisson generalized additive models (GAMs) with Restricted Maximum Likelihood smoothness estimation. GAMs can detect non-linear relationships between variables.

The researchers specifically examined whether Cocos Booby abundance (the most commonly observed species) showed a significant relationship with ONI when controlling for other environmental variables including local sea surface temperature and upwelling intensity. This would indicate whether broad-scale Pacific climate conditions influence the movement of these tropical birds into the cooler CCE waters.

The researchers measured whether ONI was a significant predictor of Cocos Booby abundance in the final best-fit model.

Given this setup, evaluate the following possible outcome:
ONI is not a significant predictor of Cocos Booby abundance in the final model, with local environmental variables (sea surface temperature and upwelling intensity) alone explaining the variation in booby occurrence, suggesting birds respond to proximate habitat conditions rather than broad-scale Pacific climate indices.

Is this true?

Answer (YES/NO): NO